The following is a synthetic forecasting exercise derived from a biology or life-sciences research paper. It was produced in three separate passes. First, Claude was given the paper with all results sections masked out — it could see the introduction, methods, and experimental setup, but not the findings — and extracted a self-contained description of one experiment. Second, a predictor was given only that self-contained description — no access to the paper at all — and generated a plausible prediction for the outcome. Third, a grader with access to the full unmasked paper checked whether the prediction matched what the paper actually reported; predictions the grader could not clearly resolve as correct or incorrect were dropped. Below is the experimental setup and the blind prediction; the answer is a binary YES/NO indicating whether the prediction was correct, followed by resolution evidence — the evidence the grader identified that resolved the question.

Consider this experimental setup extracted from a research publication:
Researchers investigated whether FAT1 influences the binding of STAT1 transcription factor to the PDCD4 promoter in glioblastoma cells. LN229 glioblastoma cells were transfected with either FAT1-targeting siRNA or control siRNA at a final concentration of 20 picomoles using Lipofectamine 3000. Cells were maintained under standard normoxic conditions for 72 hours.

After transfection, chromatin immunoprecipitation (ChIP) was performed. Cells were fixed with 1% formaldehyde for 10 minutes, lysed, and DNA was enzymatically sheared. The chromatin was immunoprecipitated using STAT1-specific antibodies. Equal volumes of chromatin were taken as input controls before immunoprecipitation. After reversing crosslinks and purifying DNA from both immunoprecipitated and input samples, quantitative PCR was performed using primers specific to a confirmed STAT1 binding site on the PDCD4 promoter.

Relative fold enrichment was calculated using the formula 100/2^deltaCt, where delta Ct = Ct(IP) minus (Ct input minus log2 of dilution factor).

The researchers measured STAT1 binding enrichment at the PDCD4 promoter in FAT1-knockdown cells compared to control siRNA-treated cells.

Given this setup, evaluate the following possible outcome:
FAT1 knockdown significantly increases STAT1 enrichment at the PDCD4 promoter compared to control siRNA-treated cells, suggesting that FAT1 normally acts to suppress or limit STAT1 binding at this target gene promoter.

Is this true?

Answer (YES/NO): NO